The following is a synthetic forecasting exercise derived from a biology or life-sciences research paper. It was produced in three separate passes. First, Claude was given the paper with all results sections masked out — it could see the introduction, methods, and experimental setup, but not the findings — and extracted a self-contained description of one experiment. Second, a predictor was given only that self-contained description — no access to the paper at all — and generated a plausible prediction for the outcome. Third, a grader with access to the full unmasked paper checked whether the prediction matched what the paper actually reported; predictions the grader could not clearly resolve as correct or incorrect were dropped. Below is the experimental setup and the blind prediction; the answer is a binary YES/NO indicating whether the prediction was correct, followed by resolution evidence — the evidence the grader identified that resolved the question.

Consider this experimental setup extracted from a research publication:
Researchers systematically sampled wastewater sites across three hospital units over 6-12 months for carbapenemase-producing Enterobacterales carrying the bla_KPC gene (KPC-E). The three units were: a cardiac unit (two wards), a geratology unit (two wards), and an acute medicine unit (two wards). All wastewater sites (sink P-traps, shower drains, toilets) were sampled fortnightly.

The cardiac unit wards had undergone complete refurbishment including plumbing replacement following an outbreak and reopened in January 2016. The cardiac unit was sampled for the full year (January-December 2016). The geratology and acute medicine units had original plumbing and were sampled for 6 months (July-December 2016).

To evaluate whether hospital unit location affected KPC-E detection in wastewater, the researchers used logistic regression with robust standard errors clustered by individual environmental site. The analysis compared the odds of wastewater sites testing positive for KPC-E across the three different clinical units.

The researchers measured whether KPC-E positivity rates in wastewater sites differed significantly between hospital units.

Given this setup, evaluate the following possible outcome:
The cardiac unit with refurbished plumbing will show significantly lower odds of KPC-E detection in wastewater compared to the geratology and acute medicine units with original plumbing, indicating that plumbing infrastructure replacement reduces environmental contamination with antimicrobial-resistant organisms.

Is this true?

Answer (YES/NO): NO